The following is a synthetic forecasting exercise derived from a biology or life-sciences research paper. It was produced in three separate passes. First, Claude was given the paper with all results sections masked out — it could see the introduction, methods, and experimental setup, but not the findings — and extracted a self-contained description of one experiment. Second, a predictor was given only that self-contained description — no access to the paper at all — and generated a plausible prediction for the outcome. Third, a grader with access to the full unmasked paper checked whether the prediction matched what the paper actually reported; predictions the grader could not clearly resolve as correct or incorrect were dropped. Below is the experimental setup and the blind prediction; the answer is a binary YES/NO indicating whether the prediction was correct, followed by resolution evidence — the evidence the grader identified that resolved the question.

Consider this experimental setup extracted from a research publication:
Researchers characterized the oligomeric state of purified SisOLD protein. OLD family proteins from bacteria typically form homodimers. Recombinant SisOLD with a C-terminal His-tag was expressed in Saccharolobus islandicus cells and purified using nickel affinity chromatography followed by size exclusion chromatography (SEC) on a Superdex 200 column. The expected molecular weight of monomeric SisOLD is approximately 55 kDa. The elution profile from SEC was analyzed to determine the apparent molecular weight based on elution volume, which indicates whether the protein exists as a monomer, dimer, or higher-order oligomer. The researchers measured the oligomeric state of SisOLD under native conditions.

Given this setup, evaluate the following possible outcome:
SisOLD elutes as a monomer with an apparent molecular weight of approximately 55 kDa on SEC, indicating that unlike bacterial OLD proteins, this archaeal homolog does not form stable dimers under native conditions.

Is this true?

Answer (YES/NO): YES